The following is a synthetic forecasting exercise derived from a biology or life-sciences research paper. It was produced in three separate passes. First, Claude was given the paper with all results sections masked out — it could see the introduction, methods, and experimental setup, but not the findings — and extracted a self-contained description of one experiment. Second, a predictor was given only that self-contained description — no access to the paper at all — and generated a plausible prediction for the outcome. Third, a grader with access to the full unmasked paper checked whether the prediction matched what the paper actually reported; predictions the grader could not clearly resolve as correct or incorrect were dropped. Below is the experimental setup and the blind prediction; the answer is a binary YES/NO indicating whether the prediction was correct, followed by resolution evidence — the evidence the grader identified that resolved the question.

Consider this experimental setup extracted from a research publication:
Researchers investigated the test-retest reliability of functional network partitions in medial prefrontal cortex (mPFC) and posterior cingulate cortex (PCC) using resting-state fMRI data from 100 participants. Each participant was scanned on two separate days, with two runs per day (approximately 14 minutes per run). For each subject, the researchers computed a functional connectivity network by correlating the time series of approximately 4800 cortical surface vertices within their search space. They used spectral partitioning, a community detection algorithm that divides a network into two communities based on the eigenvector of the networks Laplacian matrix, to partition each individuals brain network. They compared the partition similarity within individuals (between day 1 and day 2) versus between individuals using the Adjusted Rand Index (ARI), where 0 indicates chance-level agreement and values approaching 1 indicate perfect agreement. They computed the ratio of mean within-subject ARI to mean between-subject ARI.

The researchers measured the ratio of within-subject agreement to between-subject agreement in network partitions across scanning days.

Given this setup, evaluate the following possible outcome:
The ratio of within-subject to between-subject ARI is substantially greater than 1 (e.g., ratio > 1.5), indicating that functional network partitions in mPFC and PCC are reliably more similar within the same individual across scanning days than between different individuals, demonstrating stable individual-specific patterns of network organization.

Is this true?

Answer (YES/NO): YES